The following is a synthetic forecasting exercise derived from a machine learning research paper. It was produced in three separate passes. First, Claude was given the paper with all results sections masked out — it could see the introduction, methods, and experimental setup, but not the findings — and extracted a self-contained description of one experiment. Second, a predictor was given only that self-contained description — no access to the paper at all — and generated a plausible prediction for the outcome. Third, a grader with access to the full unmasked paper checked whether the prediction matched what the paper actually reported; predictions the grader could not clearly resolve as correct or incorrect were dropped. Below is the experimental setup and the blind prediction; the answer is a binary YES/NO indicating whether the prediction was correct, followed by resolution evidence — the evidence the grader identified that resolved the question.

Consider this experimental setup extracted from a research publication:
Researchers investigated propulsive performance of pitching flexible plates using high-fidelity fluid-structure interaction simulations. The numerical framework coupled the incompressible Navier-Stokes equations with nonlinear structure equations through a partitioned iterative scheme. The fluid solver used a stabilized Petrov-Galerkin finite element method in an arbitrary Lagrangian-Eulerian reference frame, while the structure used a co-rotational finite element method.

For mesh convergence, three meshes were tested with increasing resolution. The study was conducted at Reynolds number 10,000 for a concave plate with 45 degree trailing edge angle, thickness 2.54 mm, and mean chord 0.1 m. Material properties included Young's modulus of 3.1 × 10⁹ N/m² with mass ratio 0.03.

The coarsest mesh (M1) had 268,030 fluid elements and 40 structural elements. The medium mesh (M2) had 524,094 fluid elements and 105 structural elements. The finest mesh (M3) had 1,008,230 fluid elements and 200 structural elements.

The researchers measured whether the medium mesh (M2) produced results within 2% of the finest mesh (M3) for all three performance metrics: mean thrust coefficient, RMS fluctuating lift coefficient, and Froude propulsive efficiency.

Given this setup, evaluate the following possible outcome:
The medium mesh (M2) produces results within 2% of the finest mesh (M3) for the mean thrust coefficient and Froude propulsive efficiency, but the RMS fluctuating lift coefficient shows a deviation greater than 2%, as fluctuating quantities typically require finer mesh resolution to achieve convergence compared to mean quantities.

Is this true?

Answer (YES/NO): NO